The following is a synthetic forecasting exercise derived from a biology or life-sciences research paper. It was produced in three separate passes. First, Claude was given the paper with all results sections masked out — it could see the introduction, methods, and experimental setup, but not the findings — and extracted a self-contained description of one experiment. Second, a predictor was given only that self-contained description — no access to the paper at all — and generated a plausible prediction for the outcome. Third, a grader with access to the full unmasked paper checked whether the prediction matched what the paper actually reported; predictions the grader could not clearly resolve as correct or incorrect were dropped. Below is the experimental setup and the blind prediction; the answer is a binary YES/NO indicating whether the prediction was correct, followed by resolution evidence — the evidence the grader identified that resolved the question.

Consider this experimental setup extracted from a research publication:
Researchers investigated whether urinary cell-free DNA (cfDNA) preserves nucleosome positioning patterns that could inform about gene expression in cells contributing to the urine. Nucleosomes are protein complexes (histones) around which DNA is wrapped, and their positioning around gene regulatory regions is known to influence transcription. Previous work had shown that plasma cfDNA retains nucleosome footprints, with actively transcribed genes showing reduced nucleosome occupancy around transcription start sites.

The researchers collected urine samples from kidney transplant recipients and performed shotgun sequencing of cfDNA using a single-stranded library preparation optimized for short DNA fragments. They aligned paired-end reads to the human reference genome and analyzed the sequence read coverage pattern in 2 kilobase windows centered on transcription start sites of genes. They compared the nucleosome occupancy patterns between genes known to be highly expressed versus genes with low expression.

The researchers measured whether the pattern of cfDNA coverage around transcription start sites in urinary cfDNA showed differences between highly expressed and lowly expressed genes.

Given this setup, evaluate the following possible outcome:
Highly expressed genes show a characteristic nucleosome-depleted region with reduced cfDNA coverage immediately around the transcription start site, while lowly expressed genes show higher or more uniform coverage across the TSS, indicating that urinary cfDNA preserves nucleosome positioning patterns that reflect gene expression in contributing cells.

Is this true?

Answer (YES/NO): YES